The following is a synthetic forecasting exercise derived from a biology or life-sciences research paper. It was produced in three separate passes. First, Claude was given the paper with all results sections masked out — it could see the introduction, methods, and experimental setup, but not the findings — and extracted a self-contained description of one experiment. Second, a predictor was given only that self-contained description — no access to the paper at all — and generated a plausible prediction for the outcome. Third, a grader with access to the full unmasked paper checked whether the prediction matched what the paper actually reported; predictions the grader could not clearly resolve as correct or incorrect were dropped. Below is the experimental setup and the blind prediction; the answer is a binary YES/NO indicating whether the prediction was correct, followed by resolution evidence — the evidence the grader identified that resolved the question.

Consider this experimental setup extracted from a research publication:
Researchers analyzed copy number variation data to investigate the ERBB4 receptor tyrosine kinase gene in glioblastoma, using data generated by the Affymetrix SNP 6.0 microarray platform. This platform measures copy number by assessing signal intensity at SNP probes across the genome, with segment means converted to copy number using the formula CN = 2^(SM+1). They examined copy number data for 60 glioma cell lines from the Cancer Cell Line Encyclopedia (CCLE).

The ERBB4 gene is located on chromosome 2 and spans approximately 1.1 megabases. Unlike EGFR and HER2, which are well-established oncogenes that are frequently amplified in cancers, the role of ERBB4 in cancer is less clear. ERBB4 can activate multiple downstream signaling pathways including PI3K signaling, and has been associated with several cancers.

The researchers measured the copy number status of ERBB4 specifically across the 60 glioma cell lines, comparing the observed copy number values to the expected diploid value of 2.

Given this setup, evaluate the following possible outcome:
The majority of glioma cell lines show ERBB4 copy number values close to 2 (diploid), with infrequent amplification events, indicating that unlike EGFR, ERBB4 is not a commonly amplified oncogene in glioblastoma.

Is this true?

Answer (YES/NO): NO